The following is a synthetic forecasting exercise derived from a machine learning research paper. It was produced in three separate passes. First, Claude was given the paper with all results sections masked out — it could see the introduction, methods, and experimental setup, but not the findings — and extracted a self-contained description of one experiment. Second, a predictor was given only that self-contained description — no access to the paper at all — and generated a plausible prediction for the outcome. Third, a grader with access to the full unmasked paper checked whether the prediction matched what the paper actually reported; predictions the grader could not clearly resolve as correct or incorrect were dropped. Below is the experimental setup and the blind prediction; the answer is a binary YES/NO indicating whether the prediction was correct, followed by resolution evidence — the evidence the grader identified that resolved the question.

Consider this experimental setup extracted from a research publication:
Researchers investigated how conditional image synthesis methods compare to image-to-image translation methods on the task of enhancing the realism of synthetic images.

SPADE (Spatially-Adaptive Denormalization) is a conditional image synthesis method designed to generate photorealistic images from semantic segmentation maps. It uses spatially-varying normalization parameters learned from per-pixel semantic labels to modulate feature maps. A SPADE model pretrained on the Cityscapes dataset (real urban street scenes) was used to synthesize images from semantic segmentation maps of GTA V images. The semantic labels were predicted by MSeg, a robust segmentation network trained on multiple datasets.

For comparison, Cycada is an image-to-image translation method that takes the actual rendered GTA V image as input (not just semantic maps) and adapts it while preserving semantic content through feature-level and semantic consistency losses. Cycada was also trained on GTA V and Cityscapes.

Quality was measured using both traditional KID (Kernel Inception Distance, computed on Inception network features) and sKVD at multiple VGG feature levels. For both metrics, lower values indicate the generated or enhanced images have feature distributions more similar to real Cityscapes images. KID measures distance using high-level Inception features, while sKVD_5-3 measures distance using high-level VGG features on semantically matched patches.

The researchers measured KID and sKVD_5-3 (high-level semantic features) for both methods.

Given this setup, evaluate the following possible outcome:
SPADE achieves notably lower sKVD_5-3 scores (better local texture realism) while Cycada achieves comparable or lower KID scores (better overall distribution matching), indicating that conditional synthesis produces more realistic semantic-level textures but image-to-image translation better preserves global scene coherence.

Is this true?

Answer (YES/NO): NO